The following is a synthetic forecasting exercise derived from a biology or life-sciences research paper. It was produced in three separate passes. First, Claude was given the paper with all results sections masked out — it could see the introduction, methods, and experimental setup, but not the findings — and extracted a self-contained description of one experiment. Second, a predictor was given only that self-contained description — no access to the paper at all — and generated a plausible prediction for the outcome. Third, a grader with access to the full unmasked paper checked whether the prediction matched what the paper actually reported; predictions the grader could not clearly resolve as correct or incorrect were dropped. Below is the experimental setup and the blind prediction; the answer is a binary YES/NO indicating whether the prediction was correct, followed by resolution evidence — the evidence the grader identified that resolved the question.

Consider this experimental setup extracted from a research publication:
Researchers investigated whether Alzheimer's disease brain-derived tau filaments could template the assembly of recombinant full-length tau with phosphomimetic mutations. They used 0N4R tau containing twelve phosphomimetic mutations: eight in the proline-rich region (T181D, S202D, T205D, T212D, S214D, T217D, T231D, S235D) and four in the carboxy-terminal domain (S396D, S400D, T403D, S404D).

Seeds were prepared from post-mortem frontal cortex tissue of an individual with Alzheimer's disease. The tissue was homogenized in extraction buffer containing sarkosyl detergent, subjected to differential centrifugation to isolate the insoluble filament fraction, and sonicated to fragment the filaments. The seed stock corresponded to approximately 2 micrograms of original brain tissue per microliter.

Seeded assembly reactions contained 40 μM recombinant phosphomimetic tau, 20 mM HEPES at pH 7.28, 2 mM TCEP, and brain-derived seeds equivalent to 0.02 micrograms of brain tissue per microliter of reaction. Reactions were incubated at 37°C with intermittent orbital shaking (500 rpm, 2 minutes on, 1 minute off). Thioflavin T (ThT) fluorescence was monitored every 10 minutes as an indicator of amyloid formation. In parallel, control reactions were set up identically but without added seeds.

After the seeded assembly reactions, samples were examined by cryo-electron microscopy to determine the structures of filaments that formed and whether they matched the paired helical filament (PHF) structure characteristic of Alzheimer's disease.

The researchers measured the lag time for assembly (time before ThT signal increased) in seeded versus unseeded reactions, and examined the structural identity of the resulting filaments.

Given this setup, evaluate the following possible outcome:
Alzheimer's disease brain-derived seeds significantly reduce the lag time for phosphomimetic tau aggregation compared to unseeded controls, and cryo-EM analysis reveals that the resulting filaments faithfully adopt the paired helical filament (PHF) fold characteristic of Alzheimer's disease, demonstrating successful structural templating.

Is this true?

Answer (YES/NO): YES